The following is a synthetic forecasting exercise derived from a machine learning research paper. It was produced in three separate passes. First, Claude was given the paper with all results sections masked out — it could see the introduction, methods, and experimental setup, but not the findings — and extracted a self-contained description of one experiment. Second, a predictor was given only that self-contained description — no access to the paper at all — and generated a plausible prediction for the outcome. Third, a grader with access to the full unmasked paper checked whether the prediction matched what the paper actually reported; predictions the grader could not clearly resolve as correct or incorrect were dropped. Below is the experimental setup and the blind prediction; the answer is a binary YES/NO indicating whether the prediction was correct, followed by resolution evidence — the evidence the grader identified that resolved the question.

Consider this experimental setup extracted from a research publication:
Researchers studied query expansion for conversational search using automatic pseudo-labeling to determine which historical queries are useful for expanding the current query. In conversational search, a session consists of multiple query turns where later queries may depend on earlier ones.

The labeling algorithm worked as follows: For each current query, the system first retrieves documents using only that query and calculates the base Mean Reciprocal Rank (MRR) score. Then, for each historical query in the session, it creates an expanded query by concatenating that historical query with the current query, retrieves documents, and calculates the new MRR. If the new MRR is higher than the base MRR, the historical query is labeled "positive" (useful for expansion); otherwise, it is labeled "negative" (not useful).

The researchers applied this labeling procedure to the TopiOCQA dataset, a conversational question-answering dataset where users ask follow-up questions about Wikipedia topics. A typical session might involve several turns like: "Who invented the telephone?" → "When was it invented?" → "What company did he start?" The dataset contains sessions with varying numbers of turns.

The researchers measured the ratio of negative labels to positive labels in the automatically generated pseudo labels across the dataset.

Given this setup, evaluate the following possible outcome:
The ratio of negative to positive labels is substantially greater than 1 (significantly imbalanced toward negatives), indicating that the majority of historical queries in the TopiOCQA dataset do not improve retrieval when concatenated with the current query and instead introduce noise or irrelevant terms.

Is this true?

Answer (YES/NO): YES